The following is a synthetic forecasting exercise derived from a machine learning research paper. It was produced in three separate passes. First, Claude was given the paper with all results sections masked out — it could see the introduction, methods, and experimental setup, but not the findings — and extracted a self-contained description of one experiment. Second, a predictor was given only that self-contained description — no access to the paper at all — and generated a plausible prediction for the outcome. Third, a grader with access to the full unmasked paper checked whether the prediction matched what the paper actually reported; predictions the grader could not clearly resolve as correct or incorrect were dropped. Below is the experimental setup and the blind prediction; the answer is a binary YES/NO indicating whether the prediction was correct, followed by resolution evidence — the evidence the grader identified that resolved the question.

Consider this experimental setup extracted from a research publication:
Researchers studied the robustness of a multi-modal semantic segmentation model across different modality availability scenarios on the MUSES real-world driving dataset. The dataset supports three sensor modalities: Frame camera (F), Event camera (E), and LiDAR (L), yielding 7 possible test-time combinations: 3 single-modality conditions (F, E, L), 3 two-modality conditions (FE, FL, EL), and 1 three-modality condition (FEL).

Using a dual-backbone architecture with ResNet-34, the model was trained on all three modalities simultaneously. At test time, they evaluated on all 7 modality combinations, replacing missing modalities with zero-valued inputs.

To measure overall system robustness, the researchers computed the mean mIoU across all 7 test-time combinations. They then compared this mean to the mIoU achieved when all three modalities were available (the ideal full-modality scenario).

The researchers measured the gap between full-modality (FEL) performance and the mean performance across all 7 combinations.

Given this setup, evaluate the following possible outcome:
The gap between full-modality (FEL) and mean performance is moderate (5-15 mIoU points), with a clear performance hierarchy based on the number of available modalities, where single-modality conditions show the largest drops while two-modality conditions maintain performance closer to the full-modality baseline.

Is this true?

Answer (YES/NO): YES